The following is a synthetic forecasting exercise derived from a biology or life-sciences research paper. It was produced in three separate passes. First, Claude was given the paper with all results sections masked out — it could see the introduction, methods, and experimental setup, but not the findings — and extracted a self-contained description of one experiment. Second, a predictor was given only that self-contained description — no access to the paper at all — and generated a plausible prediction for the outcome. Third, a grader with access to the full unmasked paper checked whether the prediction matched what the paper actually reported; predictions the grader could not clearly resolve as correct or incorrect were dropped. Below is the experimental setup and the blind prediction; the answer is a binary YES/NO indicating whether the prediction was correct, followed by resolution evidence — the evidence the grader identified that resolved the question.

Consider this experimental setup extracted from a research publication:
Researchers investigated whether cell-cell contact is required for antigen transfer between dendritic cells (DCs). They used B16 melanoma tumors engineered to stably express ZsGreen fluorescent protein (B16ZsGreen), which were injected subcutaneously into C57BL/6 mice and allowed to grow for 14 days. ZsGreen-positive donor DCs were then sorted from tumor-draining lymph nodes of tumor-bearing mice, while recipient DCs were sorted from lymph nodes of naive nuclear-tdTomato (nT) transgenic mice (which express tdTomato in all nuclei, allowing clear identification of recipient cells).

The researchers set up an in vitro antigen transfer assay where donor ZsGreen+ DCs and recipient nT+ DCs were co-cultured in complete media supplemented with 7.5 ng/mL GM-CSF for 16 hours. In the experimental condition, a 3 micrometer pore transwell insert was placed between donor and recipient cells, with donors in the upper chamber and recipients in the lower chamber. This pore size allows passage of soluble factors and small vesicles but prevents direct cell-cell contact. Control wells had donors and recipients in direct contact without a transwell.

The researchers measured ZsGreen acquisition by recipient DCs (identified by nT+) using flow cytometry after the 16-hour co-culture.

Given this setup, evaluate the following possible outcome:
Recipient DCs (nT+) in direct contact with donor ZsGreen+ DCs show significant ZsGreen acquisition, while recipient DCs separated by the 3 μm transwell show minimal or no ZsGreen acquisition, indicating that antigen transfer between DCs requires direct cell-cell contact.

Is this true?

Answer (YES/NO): YES